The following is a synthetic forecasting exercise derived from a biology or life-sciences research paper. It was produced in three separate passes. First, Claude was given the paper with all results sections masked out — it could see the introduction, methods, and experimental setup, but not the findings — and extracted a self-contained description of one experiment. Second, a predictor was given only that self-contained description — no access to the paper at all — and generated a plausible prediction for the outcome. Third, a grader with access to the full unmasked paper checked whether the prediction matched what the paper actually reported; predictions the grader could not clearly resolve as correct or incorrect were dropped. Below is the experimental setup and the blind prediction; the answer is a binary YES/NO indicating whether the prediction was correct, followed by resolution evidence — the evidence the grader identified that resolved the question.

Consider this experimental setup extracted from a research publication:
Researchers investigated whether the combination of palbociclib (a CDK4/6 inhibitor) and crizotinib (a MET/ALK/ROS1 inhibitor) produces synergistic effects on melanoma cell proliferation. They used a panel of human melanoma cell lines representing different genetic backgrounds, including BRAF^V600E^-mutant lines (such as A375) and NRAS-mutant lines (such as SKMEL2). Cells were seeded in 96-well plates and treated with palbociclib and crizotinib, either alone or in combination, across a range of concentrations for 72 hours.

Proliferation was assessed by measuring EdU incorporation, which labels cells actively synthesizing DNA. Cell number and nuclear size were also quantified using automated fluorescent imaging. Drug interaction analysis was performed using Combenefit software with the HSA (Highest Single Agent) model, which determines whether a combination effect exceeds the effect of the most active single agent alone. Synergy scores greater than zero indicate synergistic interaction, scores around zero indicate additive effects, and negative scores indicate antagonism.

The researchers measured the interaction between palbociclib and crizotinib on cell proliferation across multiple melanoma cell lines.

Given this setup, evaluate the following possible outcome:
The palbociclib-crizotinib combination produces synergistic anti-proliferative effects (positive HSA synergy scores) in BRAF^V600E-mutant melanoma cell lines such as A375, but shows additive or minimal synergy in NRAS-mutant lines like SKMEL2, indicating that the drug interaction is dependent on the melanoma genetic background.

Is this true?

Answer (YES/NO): NO